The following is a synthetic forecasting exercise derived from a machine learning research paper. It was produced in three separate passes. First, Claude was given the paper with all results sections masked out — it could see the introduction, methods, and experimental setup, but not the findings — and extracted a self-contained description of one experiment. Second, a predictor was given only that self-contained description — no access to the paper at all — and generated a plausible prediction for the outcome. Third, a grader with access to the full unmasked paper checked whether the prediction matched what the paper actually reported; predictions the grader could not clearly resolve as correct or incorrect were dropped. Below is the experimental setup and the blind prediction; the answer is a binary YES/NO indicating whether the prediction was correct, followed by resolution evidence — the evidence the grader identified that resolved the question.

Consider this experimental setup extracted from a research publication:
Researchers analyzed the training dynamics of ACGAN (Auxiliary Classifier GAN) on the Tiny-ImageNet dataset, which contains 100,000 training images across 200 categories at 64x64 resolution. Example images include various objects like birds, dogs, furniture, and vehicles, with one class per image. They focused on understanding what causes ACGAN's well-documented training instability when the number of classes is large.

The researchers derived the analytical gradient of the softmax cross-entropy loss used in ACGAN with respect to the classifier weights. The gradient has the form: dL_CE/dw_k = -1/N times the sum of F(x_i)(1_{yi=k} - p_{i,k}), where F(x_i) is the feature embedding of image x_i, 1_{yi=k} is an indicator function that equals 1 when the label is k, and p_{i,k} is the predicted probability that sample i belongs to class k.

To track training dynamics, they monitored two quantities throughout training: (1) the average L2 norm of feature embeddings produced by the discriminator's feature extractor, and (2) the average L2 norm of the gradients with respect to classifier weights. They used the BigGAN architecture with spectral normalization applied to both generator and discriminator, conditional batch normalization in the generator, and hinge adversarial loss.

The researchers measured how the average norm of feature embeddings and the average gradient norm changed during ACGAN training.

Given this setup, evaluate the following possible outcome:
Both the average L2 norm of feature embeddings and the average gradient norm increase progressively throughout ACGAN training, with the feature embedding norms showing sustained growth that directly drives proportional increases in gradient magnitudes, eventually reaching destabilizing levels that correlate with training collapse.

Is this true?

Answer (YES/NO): NO